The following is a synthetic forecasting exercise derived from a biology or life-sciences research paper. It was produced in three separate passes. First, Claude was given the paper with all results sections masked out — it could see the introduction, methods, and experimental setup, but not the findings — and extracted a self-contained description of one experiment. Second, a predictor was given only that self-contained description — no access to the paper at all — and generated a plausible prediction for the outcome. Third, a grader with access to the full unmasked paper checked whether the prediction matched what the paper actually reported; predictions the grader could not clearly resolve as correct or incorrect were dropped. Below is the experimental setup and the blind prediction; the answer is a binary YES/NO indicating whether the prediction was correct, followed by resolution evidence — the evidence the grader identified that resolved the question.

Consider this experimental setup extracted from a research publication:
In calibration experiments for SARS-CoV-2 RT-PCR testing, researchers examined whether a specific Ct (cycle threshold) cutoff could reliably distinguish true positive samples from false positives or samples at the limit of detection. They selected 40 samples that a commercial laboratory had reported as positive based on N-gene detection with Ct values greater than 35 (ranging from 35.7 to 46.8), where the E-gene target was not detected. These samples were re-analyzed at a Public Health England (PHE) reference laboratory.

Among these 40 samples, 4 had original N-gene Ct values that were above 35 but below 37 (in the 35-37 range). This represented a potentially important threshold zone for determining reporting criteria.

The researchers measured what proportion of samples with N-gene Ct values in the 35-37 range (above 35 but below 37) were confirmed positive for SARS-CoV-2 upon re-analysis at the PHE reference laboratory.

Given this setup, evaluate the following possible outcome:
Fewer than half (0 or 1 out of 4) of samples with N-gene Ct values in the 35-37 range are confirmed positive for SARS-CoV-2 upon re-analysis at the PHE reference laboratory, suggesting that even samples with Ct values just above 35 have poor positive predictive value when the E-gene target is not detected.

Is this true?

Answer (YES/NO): NO